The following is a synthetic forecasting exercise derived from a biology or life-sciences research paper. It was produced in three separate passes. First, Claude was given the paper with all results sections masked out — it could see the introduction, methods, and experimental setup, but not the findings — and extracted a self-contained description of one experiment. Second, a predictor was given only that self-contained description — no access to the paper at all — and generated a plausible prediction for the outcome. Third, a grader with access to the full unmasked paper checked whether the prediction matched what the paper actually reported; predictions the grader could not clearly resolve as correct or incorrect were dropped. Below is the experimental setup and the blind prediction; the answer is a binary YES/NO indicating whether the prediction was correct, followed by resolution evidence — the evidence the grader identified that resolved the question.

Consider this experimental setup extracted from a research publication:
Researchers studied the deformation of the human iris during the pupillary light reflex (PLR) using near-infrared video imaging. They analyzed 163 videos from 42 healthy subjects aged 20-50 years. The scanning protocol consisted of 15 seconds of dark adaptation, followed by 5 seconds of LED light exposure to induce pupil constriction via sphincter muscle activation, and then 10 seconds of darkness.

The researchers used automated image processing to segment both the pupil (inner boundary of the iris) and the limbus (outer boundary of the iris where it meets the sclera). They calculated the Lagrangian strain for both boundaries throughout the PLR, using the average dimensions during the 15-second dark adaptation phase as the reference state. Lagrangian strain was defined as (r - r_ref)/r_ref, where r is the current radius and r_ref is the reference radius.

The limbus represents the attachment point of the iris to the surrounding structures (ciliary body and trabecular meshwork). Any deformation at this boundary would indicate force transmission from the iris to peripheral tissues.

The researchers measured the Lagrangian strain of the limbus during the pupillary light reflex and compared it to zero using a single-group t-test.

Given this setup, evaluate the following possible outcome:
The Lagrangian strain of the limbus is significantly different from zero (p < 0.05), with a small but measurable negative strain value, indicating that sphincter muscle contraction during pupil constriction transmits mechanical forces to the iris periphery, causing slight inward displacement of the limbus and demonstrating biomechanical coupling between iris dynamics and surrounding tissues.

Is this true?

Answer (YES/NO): NO